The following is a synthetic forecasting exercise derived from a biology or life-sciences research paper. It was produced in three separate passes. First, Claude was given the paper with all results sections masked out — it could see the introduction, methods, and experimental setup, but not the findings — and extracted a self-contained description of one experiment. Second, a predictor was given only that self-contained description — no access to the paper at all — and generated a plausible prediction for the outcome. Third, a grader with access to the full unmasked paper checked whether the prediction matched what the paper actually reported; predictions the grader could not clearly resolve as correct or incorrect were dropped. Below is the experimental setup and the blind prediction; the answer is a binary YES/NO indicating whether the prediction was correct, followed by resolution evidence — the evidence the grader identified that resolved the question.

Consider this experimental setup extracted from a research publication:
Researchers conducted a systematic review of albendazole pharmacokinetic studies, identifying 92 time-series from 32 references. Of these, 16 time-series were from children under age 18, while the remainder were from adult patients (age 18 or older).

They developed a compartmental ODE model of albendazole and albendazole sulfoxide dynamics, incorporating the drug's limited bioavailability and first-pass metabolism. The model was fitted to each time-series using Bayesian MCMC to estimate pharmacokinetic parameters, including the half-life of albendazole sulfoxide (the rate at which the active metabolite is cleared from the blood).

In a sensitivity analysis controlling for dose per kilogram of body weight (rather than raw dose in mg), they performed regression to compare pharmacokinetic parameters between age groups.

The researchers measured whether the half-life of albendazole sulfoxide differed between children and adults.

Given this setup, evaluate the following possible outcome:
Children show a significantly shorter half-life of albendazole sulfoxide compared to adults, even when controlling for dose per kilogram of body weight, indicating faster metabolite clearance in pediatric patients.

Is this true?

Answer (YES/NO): YES